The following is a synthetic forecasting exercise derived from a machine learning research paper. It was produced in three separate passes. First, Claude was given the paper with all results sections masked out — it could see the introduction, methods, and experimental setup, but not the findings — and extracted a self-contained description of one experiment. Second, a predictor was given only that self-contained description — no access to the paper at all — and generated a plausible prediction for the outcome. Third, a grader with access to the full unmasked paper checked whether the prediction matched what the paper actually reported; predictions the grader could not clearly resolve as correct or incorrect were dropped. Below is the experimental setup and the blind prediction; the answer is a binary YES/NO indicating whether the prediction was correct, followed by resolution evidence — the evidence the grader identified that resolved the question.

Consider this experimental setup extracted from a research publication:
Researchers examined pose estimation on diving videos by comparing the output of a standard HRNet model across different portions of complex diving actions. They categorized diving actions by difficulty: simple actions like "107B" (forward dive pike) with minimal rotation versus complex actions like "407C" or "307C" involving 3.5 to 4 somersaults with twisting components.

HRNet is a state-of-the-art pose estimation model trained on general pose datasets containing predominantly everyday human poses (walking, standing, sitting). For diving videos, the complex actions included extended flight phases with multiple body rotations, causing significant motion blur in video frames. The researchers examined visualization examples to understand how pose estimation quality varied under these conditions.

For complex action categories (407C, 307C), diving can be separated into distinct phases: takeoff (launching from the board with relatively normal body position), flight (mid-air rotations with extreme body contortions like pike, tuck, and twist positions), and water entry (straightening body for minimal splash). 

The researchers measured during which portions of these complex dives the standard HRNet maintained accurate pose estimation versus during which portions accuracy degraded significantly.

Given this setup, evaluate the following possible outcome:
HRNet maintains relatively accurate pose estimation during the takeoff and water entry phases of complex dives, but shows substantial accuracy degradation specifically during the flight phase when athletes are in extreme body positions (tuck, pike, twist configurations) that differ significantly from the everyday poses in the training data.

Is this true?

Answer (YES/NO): YES